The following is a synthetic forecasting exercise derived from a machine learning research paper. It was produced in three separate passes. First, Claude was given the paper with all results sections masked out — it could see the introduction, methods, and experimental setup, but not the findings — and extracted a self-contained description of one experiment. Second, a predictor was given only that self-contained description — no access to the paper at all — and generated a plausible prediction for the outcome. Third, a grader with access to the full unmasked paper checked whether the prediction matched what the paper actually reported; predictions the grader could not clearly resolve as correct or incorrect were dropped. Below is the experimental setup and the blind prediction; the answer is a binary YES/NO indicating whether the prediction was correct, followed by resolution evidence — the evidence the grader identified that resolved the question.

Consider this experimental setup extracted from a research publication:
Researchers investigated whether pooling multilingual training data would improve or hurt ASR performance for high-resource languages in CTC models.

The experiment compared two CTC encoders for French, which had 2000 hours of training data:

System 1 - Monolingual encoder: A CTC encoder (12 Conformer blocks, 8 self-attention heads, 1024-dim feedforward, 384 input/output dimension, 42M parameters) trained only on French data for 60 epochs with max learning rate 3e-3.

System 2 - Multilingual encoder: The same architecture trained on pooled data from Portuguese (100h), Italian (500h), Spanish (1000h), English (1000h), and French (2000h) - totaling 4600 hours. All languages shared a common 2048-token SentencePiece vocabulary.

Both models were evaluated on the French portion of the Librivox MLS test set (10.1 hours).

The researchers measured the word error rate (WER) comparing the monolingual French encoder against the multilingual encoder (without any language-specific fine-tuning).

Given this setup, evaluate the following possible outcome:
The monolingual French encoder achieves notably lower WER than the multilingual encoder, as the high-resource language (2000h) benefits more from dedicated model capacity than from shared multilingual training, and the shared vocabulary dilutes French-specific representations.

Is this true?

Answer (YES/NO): NO